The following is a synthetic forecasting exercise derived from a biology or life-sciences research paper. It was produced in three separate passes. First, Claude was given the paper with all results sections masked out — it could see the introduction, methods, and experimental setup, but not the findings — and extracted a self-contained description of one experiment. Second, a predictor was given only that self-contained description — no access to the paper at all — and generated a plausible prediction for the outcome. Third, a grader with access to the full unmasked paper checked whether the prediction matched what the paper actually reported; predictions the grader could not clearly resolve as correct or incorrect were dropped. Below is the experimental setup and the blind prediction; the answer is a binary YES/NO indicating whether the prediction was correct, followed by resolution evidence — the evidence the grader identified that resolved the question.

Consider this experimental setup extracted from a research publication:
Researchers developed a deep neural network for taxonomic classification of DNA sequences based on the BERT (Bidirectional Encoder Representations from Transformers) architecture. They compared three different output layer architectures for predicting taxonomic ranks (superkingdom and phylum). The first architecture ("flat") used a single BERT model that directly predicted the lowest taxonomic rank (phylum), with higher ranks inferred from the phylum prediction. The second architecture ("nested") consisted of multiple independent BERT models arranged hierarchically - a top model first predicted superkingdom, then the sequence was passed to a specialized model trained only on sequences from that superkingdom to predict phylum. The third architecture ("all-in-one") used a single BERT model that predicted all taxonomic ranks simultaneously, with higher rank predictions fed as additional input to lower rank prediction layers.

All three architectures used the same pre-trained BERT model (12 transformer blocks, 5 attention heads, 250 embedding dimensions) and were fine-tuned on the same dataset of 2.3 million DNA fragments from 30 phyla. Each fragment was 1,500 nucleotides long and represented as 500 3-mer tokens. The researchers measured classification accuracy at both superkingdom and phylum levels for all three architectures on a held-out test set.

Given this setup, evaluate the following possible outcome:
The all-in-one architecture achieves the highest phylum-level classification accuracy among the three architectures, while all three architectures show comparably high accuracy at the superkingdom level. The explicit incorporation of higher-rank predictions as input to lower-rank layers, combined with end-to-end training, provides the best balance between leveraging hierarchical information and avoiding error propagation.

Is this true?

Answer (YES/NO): NO